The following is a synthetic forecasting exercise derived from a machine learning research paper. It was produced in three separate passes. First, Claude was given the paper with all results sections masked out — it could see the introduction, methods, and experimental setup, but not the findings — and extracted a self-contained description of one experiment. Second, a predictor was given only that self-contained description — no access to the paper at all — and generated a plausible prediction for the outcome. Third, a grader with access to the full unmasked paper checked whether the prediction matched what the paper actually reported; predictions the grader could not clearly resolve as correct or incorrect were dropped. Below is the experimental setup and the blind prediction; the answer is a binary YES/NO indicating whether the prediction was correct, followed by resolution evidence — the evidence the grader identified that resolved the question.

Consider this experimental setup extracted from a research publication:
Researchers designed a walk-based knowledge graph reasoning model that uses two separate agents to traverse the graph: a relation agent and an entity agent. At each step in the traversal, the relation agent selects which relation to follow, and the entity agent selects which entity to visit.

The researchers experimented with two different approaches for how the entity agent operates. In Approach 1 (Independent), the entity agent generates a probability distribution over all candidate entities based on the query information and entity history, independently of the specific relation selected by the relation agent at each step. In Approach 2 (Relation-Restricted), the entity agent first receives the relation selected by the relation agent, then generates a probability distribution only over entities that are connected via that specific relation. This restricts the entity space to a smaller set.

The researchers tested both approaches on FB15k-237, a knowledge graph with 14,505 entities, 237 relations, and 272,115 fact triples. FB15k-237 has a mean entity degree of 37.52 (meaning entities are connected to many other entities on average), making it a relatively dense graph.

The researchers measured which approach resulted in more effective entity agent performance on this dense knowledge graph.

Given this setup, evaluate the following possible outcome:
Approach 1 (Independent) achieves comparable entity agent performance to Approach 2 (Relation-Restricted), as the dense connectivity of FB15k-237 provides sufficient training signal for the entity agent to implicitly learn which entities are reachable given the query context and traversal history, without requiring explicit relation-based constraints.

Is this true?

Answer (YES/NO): NO